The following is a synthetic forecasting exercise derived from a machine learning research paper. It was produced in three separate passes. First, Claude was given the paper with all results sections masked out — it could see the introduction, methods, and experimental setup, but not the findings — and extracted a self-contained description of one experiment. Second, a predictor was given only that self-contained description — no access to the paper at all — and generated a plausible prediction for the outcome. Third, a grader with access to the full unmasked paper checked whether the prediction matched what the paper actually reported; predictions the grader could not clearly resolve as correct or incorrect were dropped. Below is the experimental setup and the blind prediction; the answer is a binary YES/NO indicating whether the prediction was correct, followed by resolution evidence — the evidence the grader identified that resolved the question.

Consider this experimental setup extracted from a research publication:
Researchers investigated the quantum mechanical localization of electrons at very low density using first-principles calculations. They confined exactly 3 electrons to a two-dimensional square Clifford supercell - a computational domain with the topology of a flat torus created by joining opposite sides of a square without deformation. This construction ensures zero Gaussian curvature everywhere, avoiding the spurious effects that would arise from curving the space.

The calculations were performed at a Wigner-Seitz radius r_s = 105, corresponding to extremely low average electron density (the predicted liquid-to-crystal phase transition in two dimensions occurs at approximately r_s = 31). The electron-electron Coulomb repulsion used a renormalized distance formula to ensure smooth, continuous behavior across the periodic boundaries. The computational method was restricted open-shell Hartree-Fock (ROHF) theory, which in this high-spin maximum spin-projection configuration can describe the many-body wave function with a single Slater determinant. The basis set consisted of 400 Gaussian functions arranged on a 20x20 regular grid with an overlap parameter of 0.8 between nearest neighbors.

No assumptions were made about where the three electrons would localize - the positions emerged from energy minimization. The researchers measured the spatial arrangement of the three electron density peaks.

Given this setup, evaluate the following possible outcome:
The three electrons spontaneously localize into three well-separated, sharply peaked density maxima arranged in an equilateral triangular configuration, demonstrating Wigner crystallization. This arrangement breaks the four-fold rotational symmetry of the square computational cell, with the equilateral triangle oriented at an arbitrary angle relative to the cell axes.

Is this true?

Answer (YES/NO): NO